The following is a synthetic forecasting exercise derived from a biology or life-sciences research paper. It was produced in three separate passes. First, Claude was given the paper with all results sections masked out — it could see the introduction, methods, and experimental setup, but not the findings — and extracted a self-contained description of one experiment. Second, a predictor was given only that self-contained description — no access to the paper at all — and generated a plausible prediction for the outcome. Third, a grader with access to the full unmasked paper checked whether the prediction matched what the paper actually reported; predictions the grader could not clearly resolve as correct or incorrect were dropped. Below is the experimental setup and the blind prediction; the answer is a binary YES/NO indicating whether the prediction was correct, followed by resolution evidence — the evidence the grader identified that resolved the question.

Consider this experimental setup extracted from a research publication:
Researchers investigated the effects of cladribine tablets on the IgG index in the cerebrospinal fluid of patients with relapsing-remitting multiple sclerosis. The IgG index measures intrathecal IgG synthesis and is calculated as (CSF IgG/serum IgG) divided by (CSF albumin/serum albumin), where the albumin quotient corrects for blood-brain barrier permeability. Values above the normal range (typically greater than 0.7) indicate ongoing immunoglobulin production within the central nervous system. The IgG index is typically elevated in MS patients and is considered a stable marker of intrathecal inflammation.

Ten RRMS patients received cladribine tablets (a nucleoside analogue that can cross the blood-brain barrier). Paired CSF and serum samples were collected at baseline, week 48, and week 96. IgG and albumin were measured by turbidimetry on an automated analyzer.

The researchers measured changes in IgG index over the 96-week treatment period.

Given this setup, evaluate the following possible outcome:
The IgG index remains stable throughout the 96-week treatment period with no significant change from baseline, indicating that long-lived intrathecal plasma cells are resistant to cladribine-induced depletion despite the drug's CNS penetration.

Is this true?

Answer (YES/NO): NO